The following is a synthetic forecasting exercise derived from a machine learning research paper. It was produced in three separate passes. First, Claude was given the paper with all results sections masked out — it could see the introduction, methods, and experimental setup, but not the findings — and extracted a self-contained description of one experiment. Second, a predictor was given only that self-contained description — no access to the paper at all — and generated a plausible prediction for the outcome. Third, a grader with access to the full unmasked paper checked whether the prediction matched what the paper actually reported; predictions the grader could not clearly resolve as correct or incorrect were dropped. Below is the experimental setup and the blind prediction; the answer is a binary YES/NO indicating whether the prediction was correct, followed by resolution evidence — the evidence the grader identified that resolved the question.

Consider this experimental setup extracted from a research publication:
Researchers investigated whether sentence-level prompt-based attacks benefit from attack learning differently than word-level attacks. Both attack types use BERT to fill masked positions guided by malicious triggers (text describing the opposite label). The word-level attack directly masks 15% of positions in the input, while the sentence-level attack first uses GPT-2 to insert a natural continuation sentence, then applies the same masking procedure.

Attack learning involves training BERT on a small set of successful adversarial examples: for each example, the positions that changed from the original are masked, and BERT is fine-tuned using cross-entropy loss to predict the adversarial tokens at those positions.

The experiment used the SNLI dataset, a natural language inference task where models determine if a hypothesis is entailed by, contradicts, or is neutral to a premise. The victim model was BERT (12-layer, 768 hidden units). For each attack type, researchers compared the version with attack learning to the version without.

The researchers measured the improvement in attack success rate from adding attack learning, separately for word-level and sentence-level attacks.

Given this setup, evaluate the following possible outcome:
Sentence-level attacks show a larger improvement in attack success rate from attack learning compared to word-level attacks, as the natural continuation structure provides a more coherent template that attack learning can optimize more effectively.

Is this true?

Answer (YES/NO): YES